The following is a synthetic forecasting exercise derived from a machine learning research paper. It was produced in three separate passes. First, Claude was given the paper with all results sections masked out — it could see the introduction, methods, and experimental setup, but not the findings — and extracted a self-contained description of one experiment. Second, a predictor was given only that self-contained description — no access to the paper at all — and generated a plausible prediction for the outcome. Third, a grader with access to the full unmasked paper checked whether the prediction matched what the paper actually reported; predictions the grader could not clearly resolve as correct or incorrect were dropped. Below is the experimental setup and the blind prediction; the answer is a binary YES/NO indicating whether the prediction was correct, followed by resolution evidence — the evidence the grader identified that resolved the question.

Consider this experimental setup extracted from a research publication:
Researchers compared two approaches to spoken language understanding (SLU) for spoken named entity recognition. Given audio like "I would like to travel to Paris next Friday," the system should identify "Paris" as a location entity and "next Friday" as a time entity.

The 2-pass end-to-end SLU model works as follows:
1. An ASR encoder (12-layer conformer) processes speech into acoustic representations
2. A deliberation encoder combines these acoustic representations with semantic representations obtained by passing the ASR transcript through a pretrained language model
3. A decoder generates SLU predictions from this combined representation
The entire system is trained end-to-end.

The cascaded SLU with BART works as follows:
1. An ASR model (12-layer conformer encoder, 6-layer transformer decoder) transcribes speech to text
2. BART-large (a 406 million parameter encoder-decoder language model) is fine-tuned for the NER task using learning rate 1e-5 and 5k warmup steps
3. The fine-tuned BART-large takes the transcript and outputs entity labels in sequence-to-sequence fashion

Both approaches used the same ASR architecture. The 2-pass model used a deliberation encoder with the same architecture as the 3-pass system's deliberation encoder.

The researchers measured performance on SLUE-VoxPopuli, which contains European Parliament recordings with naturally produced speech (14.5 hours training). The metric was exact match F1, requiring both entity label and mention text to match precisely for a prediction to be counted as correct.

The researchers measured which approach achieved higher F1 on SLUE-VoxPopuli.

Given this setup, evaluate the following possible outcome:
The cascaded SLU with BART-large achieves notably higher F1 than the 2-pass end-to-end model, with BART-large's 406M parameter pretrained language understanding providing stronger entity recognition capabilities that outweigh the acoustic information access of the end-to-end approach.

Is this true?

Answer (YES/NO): YES